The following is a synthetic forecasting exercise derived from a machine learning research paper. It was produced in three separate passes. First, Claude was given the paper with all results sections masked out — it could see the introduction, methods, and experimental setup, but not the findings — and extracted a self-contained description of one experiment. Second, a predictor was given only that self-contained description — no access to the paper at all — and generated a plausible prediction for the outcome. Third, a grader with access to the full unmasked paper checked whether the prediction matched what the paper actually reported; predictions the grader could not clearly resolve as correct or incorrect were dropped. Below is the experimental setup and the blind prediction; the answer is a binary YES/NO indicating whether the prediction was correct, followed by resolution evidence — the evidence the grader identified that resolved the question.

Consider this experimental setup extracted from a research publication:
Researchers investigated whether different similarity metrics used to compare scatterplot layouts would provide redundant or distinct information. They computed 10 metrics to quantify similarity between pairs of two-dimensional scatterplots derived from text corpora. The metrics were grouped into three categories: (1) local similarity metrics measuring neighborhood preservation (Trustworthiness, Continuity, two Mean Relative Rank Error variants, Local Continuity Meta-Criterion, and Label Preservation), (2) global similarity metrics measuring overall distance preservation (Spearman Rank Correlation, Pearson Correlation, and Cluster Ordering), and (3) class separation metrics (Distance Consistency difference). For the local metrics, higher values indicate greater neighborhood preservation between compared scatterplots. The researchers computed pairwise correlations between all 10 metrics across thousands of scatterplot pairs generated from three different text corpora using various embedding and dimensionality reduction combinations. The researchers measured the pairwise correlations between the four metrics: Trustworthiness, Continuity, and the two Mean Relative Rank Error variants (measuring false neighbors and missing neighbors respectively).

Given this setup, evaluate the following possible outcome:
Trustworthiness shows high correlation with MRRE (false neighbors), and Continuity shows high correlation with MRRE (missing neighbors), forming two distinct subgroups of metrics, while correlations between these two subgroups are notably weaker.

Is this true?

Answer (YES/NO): NO